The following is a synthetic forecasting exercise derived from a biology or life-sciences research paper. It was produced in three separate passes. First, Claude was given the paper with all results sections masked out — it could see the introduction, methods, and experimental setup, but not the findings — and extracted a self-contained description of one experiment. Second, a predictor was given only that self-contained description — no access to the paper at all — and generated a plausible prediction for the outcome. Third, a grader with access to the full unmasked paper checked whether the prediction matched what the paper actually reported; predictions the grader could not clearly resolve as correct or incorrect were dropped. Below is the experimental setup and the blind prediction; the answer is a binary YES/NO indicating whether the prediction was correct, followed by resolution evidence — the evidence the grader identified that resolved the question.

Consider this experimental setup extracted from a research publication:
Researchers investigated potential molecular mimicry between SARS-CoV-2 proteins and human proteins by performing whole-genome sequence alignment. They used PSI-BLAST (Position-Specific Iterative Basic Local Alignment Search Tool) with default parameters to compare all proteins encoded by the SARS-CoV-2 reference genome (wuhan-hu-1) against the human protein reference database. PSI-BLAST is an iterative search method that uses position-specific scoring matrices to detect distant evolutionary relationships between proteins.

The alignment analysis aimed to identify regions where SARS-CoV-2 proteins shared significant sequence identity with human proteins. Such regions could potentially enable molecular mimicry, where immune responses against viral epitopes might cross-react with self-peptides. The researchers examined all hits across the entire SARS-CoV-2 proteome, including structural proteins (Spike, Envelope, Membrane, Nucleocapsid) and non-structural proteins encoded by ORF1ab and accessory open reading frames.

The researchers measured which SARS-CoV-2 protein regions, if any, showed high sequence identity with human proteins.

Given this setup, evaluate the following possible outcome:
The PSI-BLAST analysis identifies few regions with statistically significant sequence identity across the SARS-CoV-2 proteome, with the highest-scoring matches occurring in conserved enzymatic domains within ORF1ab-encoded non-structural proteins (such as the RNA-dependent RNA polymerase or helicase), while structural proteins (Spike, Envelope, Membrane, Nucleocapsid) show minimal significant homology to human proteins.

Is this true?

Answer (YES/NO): NO